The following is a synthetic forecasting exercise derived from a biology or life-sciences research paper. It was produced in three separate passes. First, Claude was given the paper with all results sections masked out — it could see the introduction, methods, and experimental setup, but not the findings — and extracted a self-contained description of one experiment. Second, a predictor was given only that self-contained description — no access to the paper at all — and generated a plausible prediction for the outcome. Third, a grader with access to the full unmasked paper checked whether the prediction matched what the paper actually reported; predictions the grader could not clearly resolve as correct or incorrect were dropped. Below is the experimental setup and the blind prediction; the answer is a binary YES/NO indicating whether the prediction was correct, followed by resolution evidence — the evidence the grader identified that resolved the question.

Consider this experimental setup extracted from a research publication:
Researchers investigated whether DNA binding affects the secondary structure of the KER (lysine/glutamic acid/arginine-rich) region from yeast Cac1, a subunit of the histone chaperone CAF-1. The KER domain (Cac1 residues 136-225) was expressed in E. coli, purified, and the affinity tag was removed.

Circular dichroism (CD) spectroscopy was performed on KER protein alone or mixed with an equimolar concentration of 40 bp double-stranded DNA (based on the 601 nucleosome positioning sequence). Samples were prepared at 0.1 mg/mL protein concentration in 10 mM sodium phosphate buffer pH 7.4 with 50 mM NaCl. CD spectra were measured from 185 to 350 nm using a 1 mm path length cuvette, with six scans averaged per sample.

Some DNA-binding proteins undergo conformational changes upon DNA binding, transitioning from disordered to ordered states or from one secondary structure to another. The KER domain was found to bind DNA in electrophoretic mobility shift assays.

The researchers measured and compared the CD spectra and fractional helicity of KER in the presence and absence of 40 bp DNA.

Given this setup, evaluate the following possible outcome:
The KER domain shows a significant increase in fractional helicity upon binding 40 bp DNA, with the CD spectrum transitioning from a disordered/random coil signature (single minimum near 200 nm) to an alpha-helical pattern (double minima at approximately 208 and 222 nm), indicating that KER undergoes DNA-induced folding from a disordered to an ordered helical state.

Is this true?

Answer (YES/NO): NO